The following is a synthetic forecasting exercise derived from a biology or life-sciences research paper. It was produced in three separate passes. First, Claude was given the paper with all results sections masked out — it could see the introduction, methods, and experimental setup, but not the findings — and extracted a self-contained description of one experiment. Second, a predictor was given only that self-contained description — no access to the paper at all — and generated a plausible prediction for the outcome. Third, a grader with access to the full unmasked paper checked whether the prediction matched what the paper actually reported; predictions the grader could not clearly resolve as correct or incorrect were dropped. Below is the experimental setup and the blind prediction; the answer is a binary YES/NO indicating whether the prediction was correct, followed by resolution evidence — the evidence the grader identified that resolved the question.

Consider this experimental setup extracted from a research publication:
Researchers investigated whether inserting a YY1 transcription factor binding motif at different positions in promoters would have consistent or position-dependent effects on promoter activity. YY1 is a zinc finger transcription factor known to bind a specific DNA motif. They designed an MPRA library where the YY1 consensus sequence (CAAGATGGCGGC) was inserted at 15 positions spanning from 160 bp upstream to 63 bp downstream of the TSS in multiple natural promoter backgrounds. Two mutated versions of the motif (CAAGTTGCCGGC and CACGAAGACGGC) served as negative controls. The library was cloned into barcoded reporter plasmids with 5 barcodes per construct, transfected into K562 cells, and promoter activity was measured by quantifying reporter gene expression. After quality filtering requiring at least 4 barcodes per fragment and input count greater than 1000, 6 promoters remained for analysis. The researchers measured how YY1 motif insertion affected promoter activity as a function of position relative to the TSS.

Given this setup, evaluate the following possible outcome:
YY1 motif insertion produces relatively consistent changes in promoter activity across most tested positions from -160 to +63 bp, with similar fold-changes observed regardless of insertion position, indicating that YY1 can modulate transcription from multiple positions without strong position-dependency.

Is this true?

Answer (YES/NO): NO